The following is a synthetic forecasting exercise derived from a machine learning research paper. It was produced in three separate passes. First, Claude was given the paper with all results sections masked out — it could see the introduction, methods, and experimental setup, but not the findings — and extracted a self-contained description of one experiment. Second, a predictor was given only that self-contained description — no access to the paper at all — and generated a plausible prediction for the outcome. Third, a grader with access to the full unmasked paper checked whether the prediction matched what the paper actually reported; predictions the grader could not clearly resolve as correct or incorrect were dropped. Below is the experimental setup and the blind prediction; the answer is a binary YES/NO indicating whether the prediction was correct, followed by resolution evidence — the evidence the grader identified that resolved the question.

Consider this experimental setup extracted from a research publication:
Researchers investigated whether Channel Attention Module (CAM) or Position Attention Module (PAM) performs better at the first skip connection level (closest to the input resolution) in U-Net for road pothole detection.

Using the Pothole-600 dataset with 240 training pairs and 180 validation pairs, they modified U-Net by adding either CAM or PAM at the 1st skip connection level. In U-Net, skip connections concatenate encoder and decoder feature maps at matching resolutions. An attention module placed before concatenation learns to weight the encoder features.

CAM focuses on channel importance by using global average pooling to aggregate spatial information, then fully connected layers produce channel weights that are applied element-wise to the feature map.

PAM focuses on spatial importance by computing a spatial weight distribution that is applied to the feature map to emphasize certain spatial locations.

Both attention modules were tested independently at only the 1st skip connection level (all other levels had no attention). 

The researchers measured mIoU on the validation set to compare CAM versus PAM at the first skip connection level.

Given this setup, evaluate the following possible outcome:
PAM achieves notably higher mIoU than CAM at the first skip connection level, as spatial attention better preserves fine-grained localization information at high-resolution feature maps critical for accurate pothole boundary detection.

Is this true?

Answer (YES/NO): NO